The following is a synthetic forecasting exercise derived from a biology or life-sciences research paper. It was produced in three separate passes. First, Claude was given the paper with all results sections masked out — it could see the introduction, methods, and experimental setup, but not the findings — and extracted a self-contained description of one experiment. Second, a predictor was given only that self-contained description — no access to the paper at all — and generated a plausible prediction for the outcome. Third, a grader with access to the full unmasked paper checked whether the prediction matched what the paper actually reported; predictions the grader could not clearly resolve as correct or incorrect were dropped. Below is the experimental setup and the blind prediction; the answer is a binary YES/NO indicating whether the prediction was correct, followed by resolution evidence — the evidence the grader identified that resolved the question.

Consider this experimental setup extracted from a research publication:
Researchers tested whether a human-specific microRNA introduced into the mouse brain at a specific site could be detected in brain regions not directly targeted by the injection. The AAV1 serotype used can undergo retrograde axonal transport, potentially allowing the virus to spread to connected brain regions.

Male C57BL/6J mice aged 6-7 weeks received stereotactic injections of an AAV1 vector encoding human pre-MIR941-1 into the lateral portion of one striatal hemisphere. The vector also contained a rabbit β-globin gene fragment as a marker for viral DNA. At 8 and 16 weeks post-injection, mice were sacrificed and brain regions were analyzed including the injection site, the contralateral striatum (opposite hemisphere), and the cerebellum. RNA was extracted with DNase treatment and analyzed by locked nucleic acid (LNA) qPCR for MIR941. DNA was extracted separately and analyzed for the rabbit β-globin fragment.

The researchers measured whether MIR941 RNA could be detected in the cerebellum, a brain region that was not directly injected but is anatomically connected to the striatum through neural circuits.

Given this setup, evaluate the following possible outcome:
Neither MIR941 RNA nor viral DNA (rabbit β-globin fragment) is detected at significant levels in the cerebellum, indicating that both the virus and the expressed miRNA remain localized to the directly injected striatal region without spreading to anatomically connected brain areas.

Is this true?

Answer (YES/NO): NO